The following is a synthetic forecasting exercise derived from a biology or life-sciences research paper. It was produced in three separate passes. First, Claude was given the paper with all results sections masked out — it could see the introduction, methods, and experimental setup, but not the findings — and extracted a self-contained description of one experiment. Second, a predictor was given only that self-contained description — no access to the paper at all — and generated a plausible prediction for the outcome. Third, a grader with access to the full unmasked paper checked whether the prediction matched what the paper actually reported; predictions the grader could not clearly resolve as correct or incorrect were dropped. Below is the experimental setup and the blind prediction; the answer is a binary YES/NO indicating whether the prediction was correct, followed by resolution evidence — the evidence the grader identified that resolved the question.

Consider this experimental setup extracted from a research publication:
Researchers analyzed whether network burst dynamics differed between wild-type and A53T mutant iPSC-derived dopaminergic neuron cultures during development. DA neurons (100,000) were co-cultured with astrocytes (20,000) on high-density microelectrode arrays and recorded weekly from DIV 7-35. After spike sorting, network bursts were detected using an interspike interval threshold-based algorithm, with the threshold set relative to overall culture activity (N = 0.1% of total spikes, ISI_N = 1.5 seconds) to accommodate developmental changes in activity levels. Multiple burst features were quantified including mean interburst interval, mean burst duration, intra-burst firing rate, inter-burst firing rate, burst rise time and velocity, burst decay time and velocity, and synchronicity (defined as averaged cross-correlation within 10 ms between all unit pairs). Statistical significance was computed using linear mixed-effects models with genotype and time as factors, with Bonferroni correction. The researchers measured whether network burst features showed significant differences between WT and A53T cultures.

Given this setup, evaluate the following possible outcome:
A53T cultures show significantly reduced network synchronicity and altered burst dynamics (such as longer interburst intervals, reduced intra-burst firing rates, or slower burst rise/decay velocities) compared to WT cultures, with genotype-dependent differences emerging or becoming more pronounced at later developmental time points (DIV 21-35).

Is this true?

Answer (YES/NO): NO